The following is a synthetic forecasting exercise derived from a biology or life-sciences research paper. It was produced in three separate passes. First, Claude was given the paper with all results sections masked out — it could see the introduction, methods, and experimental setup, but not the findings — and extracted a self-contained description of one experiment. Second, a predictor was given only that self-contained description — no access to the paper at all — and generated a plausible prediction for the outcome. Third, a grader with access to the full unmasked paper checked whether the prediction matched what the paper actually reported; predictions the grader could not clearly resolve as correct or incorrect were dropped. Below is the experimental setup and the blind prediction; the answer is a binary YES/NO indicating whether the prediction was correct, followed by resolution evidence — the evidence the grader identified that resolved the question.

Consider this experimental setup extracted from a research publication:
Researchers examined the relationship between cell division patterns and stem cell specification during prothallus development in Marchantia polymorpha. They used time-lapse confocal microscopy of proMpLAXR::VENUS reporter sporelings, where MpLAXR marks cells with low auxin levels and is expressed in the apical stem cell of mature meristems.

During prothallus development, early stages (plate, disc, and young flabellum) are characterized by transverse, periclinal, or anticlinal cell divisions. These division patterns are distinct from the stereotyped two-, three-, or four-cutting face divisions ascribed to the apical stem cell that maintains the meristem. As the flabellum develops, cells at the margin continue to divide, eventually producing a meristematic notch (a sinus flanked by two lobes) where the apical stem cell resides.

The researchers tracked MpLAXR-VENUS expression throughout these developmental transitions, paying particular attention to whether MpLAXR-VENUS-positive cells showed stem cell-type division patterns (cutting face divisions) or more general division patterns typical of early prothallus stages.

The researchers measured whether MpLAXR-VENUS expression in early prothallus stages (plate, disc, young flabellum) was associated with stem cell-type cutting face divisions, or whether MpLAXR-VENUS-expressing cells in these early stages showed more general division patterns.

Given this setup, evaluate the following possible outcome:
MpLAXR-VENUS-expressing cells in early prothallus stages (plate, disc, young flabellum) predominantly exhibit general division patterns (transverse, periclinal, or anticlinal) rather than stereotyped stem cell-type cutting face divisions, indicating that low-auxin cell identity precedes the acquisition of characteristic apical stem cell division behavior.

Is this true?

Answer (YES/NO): YES